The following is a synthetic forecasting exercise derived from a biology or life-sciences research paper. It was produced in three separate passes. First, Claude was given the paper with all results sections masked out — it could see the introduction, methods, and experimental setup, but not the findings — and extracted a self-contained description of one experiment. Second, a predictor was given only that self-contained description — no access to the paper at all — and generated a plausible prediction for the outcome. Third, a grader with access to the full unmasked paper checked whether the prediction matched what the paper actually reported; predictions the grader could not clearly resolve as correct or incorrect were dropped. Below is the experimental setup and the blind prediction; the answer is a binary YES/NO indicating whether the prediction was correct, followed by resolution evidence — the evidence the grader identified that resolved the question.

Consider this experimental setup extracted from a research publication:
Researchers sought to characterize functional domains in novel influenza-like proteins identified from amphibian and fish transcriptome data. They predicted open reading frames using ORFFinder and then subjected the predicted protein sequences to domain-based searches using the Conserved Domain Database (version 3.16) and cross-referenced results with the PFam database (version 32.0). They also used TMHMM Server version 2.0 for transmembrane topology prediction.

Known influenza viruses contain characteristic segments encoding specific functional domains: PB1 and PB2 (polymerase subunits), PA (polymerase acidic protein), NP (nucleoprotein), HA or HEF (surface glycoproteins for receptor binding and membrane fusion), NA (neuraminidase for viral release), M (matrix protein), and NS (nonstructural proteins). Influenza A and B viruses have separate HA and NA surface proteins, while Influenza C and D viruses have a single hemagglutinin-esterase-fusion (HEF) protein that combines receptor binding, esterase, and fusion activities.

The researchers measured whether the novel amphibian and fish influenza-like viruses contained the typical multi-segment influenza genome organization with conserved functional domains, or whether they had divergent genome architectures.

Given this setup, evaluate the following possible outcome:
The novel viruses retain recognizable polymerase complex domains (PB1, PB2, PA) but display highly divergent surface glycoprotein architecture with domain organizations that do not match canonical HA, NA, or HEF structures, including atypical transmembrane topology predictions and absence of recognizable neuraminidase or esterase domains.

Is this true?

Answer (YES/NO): NO